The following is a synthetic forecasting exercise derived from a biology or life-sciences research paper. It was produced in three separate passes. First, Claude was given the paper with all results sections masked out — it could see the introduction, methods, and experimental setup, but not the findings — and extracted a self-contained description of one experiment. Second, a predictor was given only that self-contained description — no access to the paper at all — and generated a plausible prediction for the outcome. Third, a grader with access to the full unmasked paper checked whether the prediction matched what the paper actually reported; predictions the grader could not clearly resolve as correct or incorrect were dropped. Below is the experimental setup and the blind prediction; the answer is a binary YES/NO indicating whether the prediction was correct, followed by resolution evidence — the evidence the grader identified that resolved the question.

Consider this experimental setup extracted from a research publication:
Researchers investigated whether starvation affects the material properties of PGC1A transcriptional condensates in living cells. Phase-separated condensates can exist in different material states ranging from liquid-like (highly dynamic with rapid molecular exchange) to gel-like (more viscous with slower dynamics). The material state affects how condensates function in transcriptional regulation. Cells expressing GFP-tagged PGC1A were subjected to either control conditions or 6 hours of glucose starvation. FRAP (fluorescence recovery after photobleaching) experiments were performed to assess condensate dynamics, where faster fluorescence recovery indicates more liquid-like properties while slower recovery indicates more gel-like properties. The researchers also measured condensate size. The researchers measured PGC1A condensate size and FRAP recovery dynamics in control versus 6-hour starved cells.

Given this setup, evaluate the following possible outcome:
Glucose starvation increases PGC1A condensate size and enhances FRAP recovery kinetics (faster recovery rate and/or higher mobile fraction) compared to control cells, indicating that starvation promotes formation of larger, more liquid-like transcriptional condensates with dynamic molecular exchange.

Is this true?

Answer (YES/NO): NO